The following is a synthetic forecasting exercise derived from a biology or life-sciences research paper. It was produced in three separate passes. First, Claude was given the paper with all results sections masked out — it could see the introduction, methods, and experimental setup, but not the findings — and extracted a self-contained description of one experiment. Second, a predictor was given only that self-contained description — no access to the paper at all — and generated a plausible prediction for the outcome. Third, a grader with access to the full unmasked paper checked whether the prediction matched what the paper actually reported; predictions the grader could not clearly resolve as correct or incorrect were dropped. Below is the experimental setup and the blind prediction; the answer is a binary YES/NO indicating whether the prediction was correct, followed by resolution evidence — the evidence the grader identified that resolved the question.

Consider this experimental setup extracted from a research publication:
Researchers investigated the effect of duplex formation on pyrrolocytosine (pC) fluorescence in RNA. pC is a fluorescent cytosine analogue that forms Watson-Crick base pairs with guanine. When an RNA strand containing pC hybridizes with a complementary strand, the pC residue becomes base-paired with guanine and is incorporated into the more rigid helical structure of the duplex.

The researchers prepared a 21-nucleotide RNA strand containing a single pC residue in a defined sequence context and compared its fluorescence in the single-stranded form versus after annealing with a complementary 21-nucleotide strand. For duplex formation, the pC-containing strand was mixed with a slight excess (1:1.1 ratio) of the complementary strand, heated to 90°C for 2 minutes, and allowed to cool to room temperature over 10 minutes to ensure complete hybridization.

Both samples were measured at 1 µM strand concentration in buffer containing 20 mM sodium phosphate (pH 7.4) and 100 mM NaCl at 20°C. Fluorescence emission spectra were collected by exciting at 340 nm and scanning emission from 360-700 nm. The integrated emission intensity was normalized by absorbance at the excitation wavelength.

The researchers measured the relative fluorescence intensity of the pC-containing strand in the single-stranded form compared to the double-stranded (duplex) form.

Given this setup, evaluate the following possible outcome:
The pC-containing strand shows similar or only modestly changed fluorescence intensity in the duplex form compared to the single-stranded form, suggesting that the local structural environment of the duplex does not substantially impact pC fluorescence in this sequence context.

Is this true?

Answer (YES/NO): NO